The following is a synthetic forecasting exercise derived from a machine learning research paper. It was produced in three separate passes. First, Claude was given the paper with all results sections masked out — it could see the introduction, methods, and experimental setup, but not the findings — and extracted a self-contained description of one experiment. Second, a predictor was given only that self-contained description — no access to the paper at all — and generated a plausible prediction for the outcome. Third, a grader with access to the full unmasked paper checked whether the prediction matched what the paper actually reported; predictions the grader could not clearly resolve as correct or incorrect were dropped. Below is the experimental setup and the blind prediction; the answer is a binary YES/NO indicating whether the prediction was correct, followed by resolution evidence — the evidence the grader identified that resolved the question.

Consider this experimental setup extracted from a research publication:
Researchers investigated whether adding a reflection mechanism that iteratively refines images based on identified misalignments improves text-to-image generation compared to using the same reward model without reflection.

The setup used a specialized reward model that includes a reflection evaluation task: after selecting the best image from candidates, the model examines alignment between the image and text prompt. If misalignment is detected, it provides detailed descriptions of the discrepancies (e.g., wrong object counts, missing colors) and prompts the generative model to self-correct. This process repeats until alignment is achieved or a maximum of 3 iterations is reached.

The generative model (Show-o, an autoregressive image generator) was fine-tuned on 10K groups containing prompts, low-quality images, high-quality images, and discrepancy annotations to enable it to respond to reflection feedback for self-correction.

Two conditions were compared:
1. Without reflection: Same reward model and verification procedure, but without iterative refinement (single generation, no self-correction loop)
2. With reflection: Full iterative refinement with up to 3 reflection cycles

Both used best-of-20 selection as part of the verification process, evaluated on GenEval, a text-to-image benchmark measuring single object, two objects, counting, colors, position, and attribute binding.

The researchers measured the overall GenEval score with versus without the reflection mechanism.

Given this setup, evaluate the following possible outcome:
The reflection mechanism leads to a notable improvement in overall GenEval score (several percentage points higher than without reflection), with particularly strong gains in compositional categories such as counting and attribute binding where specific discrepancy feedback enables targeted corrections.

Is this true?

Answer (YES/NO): YES